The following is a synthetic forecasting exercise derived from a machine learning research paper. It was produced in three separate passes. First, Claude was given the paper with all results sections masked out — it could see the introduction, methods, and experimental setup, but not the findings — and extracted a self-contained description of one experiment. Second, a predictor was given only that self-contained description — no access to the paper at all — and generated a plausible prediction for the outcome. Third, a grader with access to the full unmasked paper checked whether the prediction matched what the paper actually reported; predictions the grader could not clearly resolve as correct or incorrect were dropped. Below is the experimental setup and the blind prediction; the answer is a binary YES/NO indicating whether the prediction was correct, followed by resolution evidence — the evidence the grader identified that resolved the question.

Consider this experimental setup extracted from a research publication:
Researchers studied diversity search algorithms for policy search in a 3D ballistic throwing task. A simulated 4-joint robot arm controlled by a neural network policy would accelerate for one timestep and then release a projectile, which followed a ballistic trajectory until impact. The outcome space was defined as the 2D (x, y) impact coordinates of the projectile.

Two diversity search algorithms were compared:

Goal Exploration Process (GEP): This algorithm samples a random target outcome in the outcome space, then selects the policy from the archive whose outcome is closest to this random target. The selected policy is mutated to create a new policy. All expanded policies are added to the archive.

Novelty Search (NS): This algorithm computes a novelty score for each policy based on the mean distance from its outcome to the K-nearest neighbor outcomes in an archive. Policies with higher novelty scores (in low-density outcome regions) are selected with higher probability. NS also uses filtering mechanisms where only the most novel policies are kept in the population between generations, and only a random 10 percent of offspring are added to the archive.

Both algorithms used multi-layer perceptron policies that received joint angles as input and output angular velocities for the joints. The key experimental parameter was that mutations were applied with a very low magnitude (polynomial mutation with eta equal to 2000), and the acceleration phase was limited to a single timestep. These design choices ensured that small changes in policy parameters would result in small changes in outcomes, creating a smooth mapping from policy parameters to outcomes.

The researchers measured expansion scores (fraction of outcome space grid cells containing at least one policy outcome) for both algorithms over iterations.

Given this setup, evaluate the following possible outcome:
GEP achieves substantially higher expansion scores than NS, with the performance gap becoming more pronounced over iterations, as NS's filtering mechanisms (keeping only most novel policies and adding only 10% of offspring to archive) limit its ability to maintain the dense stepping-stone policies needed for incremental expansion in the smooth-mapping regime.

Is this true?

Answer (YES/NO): NO